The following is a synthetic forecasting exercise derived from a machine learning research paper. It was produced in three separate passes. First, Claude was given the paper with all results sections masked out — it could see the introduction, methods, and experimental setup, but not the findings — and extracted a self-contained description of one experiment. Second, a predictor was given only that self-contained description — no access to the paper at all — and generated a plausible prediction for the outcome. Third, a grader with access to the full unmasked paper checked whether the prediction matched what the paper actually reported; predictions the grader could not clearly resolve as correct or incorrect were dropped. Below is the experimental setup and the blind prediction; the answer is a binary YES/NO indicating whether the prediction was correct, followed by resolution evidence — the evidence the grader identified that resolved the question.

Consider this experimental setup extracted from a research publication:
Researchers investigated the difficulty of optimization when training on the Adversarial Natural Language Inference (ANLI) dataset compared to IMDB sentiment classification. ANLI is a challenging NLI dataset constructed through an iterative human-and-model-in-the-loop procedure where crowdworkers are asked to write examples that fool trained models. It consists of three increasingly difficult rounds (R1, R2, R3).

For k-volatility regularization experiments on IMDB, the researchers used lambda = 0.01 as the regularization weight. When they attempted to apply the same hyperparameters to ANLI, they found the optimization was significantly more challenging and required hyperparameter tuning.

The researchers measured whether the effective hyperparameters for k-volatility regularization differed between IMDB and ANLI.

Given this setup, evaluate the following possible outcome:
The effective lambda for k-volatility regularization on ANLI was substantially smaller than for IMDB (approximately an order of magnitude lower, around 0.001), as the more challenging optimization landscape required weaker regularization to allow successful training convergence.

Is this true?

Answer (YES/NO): NO